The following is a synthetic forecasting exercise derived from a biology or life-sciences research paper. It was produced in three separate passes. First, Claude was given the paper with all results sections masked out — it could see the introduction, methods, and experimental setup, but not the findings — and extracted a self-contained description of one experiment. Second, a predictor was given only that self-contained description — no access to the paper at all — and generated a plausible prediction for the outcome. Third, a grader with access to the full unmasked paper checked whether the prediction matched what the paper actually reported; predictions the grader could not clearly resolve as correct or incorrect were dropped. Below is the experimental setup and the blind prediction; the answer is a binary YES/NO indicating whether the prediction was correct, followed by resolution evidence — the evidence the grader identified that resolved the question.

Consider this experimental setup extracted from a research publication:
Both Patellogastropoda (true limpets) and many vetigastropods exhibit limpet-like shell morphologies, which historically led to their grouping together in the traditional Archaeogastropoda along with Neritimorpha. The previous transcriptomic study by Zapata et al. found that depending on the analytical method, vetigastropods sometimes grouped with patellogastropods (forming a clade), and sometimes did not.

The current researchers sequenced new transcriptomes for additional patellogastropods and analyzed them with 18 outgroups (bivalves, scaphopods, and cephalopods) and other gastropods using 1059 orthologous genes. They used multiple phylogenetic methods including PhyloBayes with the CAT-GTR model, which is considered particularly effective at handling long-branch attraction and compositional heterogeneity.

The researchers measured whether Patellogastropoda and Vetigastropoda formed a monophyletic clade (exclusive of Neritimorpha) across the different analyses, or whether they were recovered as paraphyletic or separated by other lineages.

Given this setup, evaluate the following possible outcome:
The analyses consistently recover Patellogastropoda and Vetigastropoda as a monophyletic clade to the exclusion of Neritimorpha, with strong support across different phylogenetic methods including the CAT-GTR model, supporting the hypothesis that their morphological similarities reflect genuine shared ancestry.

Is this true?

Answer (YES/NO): YES